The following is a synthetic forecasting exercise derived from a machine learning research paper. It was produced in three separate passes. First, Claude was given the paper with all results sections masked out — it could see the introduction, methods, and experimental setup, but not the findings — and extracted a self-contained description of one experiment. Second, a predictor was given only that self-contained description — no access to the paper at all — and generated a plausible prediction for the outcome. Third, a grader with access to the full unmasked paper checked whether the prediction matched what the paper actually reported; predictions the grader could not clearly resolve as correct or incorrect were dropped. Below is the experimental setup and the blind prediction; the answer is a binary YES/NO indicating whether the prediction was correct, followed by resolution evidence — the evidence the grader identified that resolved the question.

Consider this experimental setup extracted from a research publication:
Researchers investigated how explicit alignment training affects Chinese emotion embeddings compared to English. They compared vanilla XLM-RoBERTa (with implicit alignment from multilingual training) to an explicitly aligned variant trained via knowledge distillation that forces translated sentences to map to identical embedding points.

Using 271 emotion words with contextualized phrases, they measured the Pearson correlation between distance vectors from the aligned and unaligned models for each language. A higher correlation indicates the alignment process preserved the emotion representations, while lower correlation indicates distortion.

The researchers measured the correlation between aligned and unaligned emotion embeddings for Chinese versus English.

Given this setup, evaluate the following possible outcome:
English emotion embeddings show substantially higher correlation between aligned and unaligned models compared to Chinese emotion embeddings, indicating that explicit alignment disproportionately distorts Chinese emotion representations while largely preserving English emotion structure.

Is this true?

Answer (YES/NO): YES